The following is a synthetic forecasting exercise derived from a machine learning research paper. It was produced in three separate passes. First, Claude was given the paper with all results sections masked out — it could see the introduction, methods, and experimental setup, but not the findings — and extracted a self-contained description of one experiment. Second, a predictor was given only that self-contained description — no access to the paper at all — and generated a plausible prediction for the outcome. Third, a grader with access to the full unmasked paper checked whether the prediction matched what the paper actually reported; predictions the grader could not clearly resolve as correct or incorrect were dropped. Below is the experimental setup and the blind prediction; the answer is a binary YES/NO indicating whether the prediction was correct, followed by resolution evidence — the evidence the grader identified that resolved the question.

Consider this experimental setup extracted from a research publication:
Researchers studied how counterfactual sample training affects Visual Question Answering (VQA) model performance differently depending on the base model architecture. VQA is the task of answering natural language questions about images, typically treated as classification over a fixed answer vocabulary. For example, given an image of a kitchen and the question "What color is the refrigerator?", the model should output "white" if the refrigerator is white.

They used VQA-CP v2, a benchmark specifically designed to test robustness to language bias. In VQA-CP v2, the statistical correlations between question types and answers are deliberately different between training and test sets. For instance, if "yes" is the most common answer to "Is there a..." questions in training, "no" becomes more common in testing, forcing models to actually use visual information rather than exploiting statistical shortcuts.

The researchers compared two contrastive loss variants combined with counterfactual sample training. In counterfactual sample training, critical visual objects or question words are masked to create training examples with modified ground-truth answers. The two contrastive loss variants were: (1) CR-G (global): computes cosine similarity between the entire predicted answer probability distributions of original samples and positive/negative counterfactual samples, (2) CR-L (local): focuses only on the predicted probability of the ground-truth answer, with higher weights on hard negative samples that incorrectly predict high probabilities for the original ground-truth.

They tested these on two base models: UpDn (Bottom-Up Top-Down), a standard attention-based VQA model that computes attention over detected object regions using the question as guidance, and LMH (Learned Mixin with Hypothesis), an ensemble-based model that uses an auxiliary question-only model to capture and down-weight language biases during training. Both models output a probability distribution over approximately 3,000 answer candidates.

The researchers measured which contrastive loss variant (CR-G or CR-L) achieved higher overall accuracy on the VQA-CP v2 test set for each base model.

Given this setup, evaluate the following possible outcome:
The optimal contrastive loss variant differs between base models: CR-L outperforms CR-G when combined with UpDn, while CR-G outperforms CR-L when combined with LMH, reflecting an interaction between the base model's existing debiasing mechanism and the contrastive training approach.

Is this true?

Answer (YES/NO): YES